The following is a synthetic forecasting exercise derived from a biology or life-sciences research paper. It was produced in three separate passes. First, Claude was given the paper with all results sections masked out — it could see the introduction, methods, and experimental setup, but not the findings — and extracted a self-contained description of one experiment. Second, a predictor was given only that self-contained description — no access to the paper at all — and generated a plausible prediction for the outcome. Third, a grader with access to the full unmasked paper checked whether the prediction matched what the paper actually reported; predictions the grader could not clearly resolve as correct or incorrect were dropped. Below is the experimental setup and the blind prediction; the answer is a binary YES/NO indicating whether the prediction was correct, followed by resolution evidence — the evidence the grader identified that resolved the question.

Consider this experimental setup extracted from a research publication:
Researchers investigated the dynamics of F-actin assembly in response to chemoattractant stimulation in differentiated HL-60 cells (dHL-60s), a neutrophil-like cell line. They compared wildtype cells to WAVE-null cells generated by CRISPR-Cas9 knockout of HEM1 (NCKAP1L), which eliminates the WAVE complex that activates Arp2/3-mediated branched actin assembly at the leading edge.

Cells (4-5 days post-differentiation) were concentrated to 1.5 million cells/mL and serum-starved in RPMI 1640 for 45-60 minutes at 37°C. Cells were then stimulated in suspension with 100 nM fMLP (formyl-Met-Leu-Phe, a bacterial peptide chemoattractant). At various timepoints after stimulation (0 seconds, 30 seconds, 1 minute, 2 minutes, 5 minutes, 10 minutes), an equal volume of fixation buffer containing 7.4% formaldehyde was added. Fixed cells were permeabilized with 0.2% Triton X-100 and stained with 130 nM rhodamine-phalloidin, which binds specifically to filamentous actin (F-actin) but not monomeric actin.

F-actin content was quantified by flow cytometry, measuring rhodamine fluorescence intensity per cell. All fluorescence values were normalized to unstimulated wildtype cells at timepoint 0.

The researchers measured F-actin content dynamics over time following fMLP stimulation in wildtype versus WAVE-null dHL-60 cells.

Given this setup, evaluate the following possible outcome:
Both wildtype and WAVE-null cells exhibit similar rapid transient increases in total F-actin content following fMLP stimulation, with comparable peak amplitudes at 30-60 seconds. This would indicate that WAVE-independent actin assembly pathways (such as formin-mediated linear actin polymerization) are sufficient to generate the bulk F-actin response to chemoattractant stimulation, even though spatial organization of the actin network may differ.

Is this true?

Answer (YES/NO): NO